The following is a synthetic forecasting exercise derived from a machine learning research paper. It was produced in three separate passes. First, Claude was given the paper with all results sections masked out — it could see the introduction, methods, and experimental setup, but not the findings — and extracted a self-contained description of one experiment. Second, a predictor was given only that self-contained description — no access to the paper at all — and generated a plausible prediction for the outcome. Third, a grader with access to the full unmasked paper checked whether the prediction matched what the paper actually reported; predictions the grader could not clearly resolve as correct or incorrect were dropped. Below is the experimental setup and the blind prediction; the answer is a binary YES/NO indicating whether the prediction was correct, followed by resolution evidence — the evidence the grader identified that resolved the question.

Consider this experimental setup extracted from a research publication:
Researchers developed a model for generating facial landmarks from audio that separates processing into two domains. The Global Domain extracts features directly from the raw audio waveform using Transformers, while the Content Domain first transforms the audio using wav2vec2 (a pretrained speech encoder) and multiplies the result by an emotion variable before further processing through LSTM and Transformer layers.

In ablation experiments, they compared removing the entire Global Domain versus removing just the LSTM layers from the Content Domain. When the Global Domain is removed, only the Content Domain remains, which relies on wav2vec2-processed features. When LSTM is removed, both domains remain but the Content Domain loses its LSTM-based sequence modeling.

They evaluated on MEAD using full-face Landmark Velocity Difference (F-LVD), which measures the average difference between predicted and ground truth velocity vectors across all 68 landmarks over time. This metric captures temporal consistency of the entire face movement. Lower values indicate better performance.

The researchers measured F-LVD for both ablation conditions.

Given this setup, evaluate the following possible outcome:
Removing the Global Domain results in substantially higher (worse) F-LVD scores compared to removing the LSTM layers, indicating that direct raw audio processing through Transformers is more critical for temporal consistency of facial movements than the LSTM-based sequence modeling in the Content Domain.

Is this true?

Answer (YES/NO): NO